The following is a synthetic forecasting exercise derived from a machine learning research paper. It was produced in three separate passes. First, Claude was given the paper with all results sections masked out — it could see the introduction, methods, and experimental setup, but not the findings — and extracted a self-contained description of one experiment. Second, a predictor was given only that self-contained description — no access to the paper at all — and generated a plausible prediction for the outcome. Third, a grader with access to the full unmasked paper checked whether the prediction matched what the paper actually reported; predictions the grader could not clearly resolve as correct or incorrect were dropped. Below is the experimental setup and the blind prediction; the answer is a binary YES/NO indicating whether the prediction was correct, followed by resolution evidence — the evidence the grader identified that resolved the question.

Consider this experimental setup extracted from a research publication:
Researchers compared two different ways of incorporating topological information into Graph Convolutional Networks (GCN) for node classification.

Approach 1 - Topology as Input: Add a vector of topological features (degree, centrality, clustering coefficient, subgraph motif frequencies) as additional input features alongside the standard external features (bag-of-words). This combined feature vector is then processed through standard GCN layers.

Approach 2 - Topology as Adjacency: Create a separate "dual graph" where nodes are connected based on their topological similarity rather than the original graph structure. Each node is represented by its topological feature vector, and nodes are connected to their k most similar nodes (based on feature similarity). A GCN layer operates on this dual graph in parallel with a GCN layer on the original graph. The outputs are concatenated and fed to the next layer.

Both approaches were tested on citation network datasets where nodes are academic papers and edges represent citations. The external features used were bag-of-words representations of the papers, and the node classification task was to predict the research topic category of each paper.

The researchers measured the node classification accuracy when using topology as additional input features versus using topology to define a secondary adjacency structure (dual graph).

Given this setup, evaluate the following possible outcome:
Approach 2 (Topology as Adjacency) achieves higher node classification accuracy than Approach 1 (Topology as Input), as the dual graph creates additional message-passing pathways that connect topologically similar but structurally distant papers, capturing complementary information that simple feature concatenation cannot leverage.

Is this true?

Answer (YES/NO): YES